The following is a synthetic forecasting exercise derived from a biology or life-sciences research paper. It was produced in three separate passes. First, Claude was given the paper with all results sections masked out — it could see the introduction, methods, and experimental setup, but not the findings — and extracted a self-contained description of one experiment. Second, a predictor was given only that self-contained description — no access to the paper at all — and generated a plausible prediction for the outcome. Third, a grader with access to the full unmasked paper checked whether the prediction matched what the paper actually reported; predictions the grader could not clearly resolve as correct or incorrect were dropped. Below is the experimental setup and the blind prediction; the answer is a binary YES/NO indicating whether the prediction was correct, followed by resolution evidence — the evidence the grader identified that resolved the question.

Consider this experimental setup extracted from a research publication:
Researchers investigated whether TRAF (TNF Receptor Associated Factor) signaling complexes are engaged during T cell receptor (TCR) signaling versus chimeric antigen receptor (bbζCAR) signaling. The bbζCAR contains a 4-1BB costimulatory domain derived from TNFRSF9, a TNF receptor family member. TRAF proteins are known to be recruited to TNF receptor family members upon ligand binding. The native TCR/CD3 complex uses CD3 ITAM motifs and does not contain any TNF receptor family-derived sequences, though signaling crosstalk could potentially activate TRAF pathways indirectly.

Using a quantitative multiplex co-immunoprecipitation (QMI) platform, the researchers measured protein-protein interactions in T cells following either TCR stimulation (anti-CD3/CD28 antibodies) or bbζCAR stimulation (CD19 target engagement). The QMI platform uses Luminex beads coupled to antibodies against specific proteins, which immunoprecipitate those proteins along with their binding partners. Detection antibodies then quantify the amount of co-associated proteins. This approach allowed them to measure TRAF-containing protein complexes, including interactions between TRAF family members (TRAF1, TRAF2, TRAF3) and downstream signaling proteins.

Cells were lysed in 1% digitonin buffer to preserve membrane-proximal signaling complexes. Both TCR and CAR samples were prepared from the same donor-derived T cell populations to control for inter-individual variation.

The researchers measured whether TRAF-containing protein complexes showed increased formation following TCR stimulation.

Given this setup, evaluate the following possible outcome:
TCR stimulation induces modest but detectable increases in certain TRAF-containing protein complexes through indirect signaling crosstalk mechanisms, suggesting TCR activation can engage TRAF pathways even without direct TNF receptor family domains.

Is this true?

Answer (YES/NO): YES